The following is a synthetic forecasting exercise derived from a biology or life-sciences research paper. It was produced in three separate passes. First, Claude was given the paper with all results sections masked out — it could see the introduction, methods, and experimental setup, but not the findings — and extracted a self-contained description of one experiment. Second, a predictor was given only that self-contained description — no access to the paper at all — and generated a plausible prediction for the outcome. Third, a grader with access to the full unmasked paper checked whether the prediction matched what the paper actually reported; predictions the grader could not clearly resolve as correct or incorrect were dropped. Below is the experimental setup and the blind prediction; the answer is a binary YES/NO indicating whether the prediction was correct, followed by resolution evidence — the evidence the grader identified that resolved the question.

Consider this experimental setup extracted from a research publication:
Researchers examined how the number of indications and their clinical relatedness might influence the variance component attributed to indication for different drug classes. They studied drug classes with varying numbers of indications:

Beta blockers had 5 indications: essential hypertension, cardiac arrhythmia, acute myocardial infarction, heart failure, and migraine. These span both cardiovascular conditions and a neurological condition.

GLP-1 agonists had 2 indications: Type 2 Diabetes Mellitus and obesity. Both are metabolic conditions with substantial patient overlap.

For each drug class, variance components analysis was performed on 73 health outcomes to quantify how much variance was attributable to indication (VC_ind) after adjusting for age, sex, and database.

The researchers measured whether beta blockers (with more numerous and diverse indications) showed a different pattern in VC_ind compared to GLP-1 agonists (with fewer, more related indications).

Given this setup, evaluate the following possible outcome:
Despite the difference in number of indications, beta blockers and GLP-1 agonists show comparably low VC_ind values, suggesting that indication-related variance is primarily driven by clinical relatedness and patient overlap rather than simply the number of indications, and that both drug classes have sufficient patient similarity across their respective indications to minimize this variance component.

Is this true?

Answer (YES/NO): NO